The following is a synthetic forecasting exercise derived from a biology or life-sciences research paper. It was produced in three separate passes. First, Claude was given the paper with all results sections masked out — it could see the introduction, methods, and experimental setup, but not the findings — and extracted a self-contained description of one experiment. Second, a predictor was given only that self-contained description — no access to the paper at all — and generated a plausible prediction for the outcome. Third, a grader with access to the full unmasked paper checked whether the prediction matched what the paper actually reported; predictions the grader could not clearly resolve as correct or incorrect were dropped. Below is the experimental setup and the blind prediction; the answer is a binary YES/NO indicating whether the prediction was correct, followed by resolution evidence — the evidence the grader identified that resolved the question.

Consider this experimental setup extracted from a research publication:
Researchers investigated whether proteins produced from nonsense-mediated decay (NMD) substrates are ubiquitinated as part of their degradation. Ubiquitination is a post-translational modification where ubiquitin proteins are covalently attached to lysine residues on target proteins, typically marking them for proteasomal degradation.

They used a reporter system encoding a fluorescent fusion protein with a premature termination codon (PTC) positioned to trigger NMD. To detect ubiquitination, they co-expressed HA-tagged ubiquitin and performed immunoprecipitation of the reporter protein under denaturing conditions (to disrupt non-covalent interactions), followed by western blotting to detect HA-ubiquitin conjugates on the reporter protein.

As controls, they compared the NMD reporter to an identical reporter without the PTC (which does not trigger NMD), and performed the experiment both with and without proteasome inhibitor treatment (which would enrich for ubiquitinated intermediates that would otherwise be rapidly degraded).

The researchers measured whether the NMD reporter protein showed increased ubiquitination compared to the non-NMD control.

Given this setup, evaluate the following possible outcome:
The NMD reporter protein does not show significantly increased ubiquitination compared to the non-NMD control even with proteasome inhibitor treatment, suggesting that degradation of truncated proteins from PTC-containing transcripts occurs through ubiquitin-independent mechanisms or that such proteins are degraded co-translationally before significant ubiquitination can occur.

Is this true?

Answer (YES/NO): NO